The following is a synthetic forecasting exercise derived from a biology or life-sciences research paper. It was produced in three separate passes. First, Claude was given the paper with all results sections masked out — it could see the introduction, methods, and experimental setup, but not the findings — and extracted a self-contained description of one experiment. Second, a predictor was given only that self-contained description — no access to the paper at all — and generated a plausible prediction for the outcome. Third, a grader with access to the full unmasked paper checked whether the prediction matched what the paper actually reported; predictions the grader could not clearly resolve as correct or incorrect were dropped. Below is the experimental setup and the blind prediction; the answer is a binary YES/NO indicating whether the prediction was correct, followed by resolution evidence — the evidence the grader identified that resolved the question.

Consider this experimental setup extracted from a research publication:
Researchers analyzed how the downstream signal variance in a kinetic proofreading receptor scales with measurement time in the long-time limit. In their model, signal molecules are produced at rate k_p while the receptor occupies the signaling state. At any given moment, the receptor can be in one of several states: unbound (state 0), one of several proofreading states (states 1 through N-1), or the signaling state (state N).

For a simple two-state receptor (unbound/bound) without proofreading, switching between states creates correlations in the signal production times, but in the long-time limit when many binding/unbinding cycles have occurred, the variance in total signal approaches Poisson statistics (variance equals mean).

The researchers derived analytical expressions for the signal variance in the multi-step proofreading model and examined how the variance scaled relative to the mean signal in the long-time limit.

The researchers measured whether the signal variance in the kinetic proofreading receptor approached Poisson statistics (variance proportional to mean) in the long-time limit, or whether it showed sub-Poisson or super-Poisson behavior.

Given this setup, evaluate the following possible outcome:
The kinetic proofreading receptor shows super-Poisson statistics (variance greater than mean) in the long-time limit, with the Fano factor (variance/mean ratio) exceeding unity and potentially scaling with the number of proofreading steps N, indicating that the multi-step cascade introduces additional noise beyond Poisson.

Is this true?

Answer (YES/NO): YES